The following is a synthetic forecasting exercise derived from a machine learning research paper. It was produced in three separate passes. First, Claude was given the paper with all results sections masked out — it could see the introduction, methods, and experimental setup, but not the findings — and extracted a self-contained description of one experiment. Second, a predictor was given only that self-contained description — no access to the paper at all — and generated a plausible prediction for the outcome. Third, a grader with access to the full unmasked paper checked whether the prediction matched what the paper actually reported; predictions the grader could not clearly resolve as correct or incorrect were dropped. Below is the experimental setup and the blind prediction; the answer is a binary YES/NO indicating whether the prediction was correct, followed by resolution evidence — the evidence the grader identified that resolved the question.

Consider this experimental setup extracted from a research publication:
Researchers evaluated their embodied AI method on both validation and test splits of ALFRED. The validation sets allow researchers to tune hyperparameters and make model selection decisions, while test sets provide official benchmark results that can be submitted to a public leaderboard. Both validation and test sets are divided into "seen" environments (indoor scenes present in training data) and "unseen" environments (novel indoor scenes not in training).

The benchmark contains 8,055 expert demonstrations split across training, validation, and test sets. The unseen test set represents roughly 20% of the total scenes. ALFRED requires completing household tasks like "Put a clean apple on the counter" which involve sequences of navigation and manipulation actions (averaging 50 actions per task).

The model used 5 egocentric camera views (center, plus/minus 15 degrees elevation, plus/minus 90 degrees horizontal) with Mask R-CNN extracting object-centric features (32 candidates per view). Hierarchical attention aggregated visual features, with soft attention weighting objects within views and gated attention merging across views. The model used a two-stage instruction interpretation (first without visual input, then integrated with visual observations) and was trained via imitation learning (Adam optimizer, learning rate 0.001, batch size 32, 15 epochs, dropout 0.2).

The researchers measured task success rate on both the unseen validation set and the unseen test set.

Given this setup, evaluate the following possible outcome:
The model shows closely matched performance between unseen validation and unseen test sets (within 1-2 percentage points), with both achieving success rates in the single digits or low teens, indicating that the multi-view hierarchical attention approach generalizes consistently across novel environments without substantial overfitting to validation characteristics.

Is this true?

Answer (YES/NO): YES